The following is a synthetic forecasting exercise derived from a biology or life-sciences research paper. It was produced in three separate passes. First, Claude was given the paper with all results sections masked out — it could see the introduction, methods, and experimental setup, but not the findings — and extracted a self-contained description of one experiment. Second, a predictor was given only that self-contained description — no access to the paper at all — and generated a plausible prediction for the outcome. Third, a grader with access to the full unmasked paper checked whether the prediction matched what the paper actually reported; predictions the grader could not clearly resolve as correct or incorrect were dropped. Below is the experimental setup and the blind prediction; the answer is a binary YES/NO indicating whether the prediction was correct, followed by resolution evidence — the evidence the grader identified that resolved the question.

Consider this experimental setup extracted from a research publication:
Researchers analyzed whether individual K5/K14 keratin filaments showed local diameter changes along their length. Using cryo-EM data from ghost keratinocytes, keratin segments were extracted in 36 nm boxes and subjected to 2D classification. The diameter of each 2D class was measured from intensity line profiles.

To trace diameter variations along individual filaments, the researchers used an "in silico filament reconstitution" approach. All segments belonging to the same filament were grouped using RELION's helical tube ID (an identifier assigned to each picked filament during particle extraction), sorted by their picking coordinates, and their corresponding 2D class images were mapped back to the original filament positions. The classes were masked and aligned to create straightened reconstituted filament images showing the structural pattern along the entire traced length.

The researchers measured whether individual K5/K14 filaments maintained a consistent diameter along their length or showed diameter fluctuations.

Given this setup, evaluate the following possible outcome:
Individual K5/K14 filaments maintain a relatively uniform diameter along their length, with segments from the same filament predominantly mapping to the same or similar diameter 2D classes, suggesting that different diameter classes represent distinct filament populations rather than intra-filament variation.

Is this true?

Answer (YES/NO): NO